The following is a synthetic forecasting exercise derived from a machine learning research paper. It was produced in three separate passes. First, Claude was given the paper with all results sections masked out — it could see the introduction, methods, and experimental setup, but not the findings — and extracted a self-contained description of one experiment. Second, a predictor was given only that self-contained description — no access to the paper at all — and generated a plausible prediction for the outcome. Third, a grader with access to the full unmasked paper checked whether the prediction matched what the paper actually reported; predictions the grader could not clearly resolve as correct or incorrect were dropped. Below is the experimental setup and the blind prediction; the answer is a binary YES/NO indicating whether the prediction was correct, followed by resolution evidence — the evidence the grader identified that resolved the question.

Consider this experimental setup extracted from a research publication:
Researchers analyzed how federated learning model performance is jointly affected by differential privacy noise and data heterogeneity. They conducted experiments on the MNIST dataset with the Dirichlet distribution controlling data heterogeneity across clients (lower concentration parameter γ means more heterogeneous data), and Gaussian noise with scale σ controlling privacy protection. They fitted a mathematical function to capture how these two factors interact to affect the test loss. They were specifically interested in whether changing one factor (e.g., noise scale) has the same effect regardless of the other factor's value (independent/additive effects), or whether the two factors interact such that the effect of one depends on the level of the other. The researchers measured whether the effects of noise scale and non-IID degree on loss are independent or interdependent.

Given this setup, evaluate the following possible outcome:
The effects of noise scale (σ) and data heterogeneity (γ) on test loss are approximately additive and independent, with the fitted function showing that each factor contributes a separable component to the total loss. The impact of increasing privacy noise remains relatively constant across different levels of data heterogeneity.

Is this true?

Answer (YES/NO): NO